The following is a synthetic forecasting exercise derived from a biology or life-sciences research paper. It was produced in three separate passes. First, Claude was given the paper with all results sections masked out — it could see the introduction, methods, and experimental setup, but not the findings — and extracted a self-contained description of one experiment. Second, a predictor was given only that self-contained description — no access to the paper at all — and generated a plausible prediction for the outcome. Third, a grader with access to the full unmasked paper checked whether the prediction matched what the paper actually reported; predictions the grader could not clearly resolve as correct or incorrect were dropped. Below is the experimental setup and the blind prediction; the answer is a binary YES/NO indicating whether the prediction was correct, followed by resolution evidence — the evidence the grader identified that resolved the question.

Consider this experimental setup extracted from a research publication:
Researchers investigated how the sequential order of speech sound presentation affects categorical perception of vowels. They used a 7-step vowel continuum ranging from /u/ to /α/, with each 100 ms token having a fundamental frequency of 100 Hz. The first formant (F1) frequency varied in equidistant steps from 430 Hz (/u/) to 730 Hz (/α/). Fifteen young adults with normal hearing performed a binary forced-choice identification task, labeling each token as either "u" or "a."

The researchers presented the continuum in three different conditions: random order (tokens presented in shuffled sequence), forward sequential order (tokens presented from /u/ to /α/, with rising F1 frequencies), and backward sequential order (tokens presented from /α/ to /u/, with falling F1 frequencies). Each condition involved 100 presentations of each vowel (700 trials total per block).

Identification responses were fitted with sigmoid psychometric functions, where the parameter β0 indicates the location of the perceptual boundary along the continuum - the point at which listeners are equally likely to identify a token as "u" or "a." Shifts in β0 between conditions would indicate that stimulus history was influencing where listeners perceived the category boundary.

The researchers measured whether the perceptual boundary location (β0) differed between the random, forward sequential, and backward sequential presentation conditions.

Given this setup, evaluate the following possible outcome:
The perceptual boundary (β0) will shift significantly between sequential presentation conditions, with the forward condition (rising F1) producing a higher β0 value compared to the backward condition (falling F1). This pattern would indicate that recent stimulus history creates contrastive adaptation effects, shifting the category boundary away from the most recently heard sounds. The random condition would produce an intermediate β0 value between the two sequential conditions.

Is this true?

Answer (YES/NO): NO